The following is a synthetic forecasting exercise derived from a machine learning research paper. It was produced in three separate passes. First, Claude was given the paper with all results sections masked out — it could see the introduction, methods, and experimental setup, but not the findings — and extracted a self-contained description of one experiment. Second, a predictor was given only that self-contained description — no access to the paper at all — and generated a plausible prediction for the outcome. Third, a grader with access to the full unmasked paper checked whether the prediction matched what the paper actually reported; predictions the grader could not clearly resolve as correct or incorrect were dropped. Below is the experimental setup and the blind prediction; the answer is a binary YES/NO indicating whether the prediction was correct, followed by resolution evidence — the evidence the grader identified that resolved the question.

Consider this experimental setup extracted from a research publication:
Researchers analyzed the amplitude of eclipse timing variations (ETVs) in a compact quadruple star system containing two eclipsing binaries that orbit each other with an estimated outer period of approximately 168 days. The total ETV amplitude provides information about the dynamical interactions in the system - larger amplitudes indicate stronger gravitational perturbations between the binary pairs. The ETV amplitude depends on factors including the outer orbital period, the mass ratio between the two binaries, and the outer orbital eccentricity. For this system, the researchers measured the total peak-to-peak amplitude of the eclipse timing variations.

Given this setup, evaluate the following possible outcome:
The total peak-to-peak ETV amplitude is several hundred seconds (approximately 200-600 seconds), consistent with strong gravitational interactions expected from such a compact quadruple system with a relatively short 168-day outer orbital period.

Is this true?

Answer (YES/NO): NO